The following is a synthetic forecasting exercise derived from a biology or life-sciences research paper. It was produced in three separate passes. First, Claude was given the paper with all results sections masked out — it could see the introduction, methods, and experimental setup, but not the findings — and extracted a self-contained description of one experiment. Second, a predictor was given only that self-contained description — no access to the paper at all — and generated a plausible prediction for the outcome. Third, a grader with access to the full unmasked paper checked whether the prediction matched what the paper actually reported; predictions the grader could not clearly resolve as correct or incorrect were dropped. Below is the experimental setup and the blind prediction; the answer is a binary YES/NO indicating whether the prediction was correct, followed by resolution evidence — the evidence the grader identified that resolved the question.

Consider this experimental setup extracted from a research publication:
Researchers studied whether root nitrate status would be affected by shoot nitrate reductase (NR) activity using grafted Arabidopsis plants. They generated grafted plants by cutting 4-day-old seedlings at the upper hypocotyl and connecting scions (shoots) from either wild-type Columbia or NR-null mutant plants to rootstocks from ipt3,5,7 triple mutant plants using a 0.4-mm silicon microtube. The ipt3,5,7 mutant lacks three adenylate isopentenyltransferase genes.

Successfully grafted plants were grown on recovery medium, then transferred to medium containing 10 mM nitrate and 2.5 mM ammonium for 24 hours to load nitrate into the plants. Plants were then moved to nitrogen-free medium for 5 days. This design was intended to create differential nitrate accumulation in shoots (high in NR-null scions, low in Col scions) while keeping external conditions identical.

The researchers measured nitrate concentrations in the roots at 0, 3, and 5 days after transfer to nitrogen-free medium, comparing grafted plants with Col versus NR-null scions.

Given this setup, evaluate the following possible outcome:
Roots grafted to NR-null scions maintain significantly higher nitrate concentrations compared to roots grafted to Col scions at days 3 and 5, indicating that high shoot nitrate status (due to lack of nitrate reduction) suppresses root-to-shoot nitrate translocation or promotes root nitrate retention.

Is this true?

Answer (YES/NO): NO